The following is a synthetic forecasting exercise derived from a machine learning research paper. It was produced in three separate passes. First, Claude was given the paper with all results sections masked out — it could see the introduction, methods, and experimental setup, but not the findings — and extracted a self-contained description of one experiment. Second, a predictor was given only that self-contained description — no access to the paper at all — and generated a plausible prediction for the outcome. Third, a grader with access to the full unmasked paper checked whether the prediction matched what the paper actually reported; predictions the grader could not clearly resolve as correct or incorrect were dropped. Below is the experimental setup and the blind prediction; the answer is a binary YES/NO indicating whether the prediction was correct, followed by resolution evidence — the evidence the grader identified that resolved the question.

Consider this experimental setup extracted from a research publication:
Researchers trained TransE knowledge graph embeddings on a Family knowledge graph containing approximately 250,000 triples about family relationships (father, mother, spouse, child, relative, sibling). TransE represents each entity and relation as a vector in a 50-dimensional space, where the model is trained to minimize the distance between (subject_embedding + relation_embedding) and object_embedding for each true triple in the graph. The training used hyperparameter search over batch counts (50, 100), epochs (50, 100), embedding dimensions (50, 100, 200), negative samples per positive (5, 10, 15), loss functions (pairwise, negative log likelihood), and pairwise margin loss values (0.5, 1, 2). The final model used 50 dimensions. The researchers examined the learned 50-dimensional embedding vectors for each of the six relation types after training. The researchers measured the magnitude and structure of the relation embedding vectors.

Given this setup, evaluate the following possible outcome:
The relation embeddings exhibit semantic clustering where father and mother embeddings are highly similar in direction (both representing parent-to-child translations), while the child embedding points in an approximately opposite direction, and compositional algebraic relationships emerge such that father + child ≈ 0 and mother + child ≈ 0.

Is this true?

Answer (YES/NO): YES